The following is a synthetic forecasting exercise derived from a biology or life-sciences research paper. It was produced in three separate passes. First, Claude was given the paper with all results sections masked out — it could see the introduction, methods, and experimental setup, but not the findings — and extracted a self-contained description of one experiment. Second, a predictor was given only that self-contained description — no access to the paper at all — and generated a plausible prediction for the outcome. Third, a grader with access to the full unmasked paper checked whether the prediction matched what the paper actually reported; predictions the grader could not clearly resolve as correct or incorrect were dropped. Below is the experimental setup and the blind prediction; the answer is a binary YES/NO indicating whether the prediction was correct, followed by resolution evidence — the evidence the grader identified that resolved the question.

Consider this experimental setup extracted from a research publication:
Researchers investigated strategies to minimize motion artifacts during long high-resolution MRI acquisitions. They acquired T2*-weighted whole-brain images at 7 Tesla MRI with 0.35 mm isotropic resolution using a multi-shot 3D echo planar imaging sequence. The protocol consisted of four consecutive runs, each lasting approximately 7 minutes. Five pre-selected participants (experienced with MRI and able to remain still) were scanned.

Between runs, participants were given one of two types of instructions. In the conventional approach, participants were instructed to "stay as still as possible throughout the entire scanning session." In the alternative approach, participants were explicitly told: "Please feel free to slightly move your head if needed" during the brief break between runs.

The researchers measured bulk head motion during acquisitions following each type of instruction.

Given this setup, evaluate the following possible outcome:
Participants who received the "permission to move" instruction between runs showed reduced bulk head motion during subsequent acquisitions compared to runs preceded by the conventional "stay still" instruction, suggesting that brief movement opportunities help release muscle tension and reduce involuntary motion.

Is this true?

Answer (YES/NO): YES